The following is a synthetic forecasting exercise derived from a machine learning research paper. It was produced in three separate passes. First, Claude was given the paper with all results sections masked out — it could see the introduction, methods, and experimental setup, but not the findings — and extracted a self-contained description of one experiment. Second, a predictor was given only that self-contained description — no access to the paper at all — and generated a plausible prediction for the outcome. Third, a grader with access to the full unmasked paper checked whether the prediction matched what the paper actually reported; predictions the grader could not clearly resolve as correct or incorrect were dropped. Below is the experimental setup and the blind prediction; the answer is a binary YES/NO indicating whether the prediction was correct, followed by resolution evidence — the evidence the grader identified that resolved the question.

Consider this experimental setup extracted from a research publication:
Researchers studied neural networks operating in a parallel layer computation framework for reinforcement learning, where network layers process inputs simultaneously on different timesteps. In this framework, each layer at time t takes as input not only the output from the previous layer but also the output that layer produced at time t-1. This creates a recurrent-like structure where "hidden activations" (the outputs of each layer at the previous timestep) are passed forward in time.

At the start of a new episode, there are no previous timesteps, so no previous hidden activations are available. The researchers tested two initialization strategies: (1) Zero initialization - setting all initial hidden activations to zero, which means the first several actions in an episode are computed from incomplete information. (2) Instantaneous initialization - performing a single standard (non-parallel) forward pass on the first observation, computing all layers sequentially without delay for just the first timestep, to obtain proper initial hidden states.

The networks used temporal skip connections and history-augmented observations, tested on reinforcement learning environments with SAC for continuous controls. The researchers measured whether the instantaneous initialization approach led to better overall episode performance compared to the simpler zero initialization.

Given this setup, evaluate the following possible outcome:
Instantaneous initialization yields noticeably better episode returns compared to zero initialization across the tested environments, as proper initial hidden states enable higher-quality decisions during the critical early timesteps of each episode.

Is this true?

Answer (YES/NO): NO